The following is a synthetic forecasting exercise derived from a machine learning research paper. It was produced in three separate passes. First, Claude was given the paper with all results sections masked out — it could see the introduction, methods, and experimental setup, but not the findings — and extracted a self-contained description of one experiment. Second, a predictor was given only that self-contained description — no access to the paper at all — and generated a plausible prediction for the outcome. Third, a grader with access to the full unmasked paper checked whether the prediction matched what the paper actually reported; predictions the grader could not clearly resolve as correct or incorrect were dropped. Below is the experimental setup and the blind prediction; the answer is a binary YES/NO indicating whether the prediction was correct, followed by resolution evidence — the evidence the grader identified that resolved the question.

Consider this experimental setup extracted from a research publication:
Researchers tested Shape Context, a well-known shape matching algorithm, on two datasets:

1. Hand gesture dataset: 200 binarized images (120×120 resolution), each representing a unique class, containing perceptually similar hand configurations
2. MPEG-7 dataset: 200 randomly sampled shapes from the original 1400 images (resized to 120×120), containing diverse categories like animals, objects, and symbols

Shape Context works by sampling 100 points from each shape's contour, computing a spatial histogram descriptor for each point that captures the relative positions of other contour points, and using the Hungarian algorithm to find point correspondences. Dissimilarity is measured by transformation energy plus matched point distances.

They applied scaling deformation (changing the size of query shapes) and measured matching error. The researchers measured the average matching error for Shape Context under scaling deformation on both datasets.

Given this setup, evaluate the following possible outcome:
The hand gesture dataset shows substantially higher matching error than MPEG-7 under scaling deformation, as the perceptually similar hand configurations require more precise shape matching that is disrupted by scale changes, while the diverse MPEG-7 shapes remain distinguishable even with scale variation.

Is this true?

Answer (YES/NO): YES